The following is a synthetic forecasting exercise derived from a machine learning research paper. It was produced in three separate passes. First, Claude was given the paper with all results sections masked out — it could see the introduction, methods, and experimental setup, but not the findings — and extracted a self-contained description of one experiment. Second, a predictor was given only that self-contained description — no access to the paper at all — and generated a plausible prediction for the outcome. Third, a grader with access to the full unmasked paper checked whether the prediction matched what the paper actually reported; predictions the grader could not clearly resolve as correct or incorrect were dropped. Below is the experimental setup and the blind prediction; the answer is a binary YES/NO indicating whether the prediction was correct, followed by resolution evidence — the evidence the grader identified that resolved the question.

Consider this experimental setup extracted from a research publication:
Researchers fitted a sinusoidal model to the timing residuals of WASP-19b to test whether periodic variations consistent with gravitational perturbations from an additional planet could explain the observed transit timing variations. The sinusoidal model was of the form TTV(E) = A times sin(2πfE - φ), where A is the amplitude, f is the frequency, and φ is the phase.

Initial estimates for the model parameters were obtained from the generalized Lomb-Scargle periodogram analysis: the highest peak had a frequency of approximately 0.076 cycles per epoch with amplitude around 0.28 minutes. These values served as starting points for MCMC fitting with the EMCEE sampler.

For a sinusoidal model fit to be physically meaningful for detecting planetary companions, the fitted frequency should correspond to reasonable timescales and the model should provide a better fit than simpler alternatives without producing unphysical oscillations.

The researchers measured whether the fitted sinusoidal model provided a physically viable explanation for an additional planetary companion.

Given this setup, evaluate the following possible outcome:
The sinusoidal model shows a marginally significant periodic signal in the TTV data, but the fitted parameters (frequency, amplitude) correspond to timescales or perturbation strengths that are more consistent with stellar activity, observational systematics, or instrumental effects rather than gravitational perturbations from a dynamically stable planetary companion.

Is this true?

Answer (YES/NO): NO